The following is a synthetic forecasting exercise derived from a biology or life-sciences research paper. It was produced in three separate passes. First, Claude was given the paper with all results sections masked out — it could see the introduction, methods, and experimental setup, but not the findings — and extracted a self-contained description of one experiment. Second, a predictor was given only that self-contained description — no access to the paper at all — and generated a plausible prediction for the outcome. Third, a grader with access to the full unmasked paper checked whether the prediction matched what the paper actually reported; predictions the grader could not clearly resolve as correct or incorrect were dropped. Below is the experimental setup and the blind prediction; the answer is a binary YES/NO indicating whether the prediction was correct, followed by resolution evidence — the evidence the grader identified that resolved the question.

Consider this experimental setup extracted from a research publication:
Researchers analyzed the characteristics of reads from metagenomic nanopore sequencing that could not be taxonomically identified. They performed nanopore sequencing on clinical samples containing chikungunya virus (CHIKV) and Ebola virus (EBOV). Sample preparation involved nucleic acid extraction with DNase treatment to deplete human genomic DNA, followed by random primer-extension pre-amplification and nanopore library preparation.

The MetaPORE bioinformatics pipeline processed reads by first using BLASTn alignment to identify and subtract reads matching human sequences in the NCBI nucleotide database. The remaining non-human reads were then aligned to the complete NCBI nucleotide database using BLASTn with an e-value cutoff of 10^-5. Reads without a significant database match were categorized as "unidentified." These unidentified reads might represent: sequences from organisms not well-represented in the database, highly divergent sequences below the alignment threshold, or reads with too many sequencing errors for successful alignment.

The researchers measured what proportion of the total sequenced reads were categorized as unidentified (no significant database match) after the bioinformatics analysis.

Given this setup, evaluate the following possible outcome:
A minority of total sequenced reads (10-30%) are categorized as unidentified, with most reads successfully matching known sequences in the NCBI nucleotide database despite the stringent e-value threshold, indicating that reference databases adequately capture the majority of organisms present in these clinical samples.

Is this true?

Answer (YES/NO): NO